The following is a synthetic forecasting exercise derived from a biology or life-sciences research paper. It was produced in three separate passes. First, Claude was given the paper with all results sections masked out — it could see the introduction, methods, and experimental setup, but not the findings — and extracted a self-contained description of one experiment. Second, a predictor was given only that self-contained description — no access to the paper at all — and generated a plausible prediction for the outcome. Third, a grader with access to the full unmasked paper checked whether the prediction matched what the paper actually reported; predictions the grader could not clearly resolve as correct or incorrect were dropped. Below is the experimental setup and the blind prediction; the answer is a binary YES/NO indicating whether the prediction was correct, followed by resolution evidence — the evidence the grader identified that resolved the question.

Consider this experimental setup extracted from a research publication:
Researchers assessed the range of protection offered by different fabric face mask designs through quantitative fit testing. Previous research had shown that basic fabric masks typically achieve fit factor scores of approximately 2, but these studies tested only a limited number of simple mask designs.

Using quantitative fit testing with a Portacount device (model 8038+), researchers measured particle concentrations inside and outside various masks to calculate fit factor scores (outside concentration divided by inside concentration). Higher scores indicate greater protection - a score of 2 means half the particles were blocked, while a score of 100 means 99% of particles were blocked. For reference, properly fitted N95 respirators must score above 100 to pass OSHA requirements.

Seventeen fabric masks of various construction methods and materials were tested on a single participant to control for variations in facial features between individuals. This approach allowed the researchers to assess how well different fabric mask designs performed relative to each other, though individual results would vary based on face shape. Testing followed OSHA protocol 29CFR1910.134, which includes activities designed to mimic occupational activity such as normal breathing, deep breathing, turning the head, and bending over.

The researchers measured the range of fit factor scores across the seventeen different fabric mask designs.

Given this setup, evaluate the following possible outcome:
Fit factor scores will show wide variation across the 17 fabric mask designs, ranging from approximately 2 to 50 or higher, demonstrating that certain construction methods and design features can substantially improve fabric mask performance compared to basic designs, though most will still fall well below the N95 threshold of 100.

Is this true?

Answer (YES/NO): NO